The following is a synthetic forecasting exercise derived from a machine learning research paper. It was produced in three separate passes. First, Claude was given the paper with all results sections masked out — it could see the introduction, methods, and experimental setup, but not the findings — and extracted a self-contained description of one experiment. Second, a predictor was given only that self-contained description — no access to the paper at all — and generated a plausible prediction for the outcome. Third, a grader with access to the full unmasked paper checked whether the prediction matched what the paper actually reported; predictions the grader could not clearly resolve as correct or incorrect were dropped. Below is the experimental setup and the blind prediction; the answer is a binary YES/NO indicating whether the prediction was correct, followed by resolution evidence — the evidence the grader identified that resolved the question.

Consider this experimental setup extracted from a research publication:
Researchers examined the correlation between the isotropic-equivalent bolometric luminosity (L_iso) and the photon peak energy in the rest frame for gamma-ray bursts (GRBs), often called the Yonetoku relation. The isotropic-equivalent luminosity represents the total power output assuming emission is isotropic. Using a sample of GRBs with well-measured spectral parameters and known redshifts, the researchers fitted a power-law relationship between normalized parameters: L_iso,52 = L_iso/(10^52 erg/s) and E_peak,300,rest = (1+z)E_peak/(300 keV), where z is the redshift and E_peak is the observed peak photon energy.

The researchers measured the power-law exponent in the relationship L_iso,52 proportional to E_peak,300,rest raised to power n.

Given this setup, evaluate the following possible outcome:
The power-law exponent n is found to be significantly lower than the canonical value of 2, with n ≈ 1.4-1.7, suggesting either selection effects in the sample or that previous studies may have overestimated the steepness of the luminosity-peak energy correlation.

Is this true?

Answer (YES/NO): YES